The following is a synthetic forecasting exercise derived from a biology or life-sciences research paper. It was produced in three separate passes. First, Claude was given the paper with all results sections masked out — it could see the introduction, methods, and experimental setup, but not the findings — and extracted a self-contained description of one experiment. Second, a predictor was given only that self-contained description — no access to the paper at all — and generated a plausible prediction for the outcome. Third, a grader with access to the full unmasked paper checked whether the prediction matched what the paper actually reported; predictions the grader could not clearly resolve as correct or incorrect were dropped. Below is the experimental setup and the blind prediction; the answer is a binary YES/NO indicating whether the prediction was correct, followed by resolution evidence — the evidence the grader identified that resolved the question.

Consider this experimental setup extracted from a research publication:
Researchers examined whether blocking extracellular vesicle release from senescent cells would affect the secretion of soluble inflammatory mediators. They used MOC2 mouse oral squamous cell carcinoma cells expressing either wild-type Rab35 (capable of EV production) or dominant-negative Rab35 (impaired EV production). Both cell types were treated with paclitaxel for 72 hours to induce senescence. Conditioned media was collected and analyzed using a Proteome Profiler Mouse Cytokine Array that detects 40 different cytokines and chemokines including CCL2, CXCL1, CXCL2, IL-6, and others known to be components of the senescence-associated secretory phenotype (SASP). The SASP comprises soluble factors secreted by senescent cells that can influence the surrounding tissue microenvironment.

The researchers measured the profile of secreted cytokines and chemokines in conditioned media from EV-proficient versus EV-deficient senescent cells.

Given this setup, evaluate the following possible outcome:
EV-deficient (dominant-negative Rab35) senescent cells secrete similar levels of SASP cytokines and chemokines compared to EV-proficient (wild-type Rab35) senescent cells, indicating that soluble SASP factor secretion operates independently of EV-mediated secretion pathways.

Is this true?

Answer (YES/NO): NO